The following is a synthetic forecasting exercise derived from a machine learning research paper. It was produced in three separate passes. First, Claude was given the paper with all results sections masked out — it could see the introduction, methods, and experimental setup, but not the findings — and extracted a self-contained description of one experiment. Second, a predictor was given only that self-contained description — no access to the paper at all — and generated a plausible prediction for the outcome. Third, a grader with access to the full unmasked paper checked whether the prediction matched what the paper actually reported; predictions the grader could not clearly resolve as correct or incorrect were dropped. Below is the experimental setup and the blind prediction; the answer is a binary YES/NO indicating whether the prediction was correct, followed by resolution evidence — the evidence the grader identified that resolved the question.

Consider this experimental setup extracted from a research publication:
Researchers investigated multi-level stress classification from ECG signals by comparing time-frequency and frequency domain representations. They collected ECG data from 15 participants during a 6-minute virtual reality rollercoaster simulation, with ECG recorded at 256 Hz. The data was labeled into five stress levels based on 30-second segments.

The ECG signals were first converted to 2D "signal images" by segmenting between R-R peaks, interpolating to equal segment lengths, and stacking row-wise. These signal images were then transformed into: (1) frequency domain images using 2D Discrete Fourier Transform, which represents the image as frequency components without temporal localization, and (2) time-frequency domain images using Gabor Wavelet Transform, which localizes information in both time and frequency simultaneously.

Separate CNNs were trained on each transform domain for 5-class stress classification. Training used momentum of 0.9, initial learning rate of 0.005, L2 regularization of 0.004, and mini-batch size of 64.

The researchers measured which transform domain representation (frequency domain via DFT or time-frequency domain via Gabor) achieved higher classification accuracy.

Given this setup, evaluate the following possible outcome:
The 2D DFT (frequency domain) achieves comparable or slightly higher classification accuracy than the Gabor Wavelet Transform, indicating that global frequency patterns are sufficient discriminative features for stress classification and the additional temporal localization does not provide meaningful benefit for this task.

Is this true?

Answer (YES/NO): NO